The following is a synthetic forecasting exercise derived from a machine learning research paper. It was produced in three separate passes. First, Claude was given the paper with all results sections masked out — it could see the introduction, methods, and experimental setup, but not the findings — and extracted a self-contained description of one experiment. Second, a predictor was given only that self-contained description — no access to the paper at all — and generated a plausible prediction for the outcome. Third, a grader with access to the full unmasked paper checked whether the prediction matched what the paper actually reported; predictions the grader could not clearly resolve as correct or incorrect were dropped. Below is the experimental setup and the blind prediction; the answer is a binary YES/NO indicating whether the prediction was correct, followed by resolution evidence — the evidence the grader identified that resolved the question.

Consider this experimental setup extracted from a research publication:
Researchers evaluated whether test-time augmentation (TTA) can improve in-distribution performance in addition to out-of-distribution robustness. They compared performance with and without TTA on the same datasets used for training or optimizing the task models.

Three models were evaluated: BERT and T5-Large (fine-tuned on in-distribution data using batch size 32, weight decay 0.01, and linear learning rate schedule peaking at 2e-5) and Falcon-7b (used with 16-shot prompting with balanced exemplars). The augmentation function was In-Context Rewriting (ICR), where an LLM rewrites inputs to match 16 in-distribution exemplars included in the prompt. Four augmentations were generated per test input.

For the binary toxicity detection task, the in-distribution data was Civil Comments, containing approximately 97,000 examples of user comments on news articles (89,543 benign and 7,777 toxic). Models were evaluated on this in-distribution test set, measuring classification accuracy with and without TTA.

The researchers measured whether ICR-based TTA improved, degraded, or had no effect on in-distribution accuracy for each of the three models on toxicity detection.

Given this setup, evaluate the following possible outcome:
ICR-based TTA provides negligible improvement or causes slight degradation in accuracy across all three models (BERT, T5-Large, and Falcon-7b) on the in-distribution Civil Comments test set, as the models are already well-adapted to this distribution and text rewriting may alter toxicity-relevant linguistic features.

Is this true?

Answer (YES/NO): NO